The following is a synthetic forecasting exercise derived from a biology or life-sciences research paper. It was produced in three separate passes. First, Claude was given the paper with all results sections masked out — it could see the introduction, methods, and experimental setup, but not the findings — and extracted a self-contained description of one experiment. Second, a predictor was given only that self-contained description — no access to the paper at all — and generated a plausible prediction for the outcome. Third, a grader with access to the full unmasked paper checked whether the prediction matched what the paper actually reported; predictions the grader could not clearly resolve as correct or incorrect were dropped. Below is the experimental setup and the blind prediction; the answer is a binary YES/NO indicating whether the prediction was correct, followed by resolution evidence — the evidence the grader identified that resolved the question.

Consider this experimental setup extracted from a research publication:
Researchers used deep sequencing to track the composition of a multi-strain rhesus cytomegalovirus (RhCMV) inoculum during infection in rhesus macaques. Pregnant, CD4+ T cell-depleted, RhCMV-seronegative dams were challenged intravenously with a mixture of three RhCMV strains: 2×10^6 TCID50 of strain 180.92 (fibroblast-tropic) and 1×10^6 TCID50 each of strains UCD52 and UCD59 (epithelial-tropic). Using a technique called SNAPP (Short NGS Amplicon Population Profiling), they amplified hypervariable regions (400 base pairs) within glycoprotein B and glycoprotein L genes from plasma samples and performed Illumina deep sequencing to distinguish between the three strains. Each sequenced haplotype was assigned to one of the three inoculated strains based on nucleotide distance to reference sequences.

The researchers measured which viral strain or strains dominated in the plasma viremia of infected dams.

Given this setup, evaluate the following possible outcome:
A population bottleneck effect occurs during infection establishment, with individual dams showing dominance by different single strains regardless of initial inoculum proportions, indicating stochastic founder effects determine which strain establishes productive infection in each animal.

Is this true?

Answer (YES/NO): NO